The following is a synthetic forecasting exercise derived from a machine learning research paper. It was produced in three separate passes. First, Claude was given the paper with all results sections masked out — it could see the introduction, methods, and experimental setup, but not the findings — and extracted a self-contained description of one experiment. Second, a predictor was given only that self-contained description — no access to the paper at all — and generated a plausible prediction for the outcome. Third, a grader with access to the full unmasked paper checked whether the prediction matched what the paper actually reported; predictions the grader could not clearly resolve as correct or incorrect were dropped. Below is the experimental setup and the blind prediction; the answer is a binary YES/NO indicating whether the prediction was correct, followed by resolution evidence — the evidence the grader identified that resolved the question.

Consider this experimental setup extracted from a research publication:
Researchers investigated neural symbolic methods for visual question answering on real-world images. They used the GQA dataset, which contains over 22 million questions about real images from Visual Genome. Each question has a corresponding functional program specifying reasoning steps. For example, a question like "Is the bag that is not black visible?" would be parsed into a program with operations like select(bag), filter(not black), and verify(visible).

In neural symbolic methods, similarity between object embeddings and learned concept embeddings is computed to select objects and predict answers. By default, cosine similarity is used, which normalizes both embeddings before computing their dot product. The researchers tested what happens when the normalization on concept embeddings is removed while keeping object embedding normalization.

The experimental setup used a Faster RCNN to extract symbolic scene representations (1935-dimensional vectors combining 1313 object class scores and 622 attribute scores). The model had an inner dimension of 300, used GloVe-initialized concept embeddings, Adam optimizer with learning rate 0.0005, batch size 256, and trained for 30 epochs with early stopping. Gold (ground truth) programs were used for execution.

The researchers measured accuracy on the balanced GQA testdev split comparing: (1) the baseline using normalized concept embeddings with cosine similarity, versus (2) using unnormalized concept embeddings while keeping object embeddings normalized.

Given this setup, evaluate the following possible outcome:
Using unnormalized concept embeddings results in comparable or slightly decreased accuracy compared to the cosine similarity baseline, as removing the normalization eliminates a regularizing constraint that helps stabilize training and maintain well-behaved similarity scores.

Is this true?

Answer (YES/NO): NO